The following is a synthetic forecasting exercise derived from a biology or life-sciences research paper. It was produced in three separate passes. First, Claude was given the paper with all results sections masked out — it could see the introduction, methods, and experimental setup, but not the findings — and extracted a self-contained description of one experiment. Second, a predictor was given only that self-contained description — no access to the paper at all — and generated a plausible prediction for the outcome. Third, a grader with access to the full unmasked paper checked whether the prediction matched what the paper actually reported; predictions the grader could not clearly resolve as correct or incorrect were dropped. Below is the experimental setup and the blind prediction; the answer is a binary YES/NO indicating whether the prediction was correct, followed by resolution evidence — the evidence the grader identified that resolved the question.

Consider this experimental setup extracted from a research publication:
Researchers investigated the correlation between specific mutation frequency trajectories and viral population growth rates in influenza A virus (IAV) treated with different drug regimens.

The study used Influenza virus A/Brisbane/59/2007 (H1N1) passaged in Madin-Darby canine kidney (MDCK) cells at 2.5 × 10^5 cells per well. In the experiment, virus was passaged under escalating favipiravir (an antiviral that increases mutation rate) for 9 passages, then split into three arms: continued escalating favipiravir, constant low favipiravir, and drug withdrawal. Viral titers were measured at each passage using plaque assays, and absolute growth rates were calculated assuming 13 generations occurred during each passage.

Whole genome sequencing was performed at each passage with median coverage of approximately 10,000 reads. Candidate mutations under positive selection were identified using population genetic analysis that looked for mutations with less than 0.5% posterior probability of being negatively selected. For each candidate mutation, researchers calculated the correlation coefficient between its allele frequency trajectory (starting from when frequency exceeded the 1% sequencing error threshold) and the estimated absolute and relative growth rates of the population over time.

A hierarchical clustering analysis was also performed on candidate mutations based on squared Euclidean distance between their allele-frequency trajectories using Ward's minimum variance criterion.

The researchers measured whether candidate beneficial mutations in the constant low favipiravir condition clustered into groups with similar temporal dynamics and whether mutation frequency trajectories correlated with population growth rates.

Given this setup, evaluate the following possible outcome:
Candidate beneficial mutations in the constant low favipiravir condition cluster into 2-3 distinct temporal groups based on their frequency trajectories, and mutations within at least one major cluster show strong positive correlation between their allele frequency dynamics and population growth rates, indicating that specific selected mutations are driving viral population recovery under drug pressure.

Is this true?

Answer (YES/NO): NO